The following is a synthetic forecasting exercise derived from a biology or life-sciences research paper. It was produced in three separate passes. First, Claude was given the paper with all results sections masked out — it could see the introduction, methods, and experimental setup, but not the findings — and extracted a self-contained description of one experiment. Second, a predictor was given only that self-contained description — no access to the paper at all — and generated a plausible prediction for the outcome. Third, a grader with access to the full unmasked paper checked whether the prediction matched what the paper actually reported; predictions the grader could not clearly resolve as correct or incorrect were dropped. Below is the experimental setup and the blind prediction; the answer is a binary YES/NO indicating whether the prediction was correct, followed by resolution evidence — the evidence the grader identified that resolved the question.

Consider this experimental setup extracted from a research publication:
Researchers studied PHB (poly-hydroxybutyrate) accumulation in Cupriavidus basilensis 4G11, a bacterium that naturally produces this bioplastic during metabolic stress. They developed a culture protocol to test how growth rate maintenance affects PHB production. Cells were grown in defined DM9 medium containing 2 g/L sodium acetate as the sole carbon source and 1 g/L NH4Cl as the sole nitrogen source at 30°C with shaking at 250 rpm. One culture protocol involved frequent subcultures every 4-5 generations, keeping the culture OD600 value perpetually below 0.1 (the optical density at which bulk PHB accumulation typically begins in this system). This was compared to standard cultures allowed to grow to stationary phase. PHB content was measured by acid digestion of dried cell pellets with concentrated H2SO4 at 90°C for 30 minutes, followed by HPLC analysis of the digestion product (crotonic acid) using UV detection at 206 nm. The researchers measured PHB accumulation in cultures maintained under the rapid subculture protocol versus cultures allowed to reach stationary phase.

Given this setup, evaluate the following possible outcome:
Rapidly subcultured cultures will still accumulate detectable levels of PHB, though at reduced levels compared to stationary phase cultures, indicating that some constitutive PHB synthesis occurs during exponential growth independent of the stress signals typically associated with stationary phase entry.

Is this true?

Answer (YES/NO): NO